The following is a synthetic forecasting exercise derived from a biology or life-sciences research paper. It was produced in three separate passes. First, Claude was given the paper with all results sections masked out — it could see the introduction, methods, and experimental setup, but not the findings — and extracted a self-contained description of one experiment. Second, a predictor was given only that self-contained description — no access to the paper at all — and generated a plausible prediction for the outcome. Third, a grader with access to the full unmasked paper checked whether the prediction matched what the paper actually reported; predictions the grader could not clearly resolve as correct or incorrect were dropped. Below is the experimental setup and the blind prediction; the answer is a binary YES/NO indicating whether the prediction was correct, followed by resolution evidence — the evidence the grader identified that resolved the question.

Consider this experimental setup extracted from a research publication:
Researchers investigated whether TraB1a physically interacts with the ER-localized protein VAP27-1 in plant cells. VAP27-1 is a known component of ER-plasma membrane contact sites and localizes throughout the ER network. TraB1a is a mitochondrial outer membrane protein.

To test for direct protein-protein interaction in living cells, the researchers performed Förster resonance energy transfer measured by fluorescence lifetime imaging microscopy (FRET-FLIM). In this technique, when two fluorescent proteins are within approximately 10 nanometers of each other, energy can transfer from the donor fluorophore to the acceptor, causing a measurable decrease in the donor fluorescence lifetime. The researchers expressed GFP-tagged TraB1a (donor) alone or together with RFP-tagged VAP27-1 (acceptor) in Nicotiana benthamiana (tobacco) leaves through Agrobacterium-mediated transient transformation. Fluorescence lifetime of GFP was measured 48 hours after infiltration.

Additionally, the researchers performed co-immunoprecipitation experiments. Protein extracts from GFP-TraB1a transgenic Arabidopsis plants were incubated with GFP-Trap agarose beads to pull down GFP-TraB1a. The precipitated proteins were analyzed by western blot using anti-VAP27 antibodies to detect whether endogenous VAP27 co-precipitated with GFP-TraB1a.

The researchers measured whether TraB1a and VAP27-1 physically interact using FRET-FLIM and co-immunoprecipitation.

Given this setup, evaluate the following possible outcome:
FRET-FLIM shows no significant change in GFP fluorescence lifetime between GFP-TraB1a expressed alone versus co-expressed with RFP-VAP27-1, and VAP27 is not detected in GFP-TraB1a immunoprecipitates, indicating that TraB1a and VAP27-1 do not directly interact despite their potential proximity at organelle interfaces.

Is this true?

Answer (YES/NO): NO